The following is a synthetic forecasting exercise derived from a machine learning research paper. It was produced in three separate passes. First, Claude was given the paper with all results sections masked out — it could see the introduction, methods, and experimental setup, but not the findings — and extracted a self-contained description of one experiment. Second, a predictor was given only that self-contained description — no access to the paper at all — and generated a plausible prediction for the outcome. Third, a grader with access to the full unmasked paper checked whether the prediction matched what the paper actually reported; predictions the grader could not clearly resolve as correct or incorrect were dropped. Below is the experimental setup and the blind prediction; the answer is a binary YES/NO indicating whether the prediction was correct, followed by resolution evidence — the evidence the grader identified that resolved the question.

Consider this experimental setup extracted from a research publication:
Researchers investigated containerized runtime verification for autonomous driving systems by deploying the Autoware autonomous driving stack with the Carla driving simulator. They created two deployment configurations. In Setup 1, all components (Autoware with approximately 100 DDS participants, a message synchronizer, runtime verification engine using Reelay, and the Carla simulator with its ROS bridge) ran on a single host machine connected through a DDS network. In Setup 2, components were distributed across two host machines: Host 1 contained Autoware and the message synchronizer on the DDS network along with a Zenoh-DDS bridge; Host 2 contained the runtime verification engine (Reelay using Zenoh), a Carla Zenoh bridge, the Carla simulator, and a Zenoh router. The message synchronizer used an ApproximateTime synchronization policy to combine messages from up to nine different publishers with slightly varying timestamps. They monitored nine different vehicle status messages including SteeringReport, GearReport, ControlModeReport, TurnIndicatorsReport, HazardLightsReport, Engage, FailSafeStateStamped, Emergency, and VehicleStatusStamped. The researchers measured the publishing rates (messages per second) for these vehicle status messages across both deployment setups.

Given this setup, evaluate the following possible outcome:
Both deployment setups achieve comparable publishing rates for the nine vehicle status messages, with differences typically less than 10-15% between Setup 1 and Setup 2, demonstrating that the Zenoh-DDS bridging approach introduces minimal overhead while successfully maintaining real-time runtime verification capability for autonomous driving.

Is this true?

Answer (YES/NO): NO